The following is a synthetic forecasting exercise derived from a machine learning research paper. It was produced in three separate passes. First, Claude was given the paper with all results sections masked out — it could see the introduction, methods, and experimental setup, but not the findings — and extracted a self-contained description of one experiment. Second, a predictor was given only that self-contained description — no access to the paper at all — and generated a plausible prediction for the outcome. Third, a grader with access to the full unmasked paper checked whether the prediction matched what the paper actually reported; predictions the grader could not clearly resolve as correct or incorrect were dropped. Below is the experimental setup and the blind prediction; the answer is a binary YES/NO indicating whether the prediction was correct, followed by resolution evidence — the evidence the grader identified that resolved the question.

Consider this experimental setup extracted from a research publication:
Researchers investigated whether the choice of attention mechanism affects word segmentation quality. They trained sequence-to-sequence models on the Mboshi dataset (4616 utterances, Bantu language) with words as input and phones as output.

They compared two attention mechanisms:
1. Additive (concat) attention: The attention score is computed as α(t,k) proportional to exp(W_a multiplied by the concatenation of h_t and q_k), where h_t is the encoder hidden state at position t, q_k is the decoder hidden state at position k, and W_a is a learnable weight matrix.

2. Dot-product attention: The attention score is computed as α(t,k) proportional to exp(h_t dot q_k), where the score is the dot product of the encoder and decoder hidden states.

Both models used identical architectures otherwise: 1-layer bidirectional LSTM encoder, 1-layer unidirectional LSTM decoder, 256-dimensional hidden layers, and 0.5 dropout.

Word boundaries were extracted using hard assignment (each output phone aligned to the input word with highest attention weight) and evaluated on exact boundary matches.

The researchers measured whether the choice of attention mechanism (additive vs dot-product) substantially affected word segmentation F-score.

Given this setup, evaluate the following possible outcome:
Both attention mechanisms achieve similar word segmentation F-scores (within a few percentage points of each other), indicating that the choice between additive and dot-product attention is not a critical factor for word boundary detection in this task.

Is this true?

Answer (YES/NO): YES